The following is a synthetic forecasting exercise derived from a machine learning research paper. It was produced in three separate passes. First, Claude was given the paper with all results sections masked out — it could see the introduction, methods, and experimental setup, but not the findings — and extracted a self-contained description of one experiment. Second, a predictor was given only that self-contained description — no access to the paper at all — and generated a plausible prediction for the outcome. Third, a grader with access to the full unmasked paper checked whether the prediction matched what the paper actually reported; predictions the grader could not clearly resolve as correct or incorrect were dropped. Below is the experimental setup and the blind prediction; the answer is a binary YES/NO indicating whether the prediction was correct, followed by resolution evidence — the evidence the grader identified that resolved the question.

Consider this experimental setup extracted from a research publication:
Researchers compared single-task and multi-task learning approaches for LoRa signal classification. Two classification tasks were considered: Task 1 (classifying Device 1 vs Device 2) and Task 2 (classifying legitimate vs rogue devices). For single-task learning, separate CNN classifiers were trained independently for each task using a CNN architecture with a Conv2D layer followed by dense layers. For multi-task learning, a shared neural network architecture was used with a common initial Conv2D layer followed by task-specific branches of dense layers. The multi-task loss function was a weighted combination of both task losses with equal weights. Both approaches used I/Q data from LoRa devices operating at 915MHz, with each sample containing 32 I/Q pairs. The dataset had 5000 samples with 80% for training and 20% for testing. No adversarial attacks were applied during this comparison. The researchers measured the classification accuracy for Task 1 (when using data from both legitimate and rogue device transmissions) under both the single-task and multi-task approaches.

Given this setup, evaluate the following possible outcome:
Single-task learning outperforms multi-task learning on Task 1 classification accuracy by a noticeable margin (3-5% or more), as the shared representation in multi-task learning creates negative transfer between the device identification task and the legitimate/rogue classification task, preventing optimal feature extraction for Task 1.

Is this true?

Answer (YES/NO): NO